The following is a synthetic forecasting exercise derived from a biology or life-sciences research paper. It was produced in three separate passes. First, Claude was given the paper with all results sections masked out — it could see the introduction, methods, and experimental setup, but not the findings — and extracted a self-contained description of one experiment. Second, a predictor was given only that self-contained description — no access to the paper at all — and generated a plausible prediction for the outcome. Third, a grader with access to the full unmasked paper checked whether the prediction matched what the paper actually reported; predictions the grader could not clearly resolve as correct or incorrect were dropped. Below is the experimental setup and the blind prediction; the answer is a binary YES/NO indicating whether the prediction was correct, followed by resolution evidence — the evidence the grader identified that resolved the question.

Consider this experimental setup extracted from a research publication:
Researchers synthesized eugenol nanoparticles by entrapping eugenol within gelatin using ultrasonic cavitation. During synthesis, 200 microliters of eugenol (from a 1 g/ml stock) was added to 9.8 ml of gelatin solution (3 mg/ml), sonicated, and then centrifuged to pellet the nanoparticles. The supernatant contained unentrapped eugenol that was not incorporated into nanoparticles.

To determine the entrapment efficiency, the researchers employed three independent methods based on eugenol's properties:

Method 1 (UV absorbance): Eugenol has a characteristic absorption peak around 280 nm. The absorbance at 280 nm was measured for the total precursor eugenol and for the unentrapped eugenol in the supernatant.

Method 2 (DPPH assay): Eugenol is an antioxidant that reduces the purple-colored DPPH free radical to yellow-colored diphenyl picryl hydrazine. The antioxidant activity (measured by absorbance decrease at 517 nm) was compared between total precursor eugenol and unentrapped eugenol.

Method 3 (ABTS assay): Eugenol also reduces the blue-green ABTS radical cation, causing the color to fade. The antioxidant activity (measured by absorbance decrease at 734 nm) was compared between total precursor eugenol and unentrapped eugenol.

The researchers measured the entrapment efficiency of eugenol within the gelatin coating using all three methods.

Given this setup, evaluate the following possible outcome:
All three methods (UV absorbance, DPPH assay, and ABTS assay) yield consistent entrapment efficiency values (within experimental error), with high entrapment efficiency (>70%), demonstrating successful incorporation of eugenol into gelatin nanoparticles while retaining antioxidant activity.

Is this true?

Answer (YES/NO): YES